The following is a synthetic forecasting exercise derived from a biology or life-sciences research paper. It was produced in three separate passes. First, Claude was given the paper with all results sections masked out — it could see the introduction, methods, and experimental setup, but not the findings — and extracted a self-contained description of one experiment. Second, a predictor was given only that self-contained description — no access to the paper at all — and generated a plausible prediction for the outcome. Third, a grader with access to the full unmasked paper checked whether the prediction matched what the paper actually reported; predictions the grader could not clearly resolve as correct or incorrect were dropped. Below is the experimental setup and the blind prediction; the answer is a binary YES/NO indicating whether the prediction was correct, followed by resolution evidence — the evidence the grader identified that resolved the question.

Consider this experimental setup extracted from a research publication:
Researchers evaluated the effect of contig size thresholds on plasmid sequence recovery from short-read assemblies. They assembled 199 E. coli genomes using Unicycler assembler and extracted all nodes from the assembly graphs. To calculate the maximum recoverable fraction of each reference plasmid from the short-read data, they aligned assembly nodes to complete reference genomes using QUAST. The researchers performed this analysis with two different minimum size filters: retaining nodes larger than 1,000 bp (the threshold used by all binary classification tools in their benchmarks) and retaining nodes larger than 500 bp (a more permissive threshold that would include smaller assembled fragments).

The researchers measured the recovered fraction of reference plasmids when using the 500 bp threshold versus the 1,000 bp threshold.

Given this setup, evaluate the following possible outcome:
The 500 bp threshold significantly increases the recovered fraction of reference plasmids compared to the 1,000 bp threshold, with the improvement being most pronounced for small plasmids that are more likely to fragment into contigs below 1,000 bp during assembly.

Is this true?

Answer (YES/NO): NO